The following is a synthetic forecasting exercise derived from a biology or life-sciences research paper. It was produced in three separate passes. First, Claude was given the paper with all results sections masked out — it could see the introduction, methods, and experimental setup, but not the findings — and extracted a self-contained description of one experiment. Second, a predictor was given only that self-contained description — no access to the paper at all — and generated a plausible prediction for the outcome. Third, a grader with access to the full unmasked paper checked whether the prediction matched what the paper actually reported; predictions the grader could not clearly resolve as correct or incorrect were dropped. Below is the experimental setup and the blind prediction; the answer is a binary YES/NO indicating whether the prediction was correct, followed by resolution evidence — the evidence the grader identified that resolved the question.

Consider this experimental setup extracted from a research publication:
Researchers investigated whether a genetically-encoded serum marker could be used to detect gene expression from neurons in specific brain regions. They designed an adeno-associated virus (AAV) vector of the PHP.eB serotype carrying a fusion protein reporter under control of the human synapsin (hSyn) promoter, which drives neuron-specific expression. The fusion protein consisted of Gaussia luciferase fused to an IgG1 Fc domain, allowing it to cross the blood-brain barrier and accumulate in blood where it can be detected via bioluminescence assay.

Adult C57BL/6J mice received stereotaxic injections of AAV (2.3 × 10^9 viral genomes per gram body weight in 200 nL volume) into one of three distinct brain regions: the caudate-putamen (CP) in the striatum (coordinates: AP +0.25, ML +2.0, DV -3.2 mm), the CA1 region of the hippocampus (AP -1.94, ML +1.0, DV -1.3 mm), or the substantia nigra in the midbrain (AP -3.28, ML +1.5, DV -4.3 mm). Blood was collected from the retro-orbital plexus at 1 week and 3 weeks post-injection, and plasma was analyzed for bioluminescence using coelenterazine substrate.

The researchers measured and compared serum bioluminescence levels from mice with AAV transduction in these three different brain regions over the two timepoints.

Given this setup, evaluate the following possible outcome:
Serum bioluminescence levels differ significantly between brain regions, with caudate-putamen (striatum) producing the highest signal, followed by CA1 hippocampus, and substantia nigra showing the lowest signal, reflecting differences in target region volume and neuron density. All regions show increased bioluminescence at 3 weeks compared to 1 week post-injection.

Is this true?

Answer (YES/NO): NO